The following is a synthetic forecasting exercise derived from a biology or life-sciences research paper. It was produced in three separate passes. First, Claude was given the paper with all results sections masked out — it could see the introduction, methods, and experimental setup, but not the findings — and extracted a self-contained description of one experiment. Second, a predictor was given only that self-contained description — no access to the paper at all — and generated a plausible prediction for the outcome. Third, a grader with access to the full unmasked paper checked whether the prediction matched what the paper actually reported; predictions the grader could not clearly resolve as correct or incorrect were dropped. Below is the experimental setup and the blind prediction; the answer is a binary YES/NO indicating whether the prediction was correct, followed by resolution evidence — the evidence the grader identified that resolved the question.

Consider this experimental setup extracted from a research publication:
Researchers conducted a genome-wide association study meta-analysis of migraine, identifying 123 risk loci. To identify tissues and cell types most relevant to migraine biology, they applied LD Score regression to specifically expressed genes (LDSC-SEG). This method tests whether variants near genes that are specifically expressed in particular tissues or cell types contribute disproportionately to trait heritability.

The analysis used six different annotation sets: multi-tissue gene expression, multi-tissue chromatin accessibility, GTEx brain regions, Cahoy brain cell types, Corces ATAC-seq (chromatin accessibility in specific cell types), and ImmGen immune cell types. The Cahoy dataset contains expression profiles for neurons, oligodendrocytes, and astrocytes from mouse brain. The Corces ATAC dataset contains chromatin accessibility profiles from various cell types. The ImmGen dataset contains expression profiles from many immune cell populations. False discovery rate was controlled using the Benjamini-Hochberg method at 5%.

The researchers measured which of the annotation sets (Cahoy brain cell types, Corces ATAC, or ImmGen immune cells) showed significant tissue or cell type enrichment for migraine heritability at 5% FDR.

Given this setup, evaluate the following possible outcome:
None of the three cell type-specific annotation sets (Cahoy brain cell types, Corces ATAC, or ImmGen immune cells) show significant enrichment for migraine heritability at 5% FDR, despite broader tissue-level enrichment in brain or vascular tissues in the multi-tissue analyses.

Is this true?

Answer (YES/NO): YES